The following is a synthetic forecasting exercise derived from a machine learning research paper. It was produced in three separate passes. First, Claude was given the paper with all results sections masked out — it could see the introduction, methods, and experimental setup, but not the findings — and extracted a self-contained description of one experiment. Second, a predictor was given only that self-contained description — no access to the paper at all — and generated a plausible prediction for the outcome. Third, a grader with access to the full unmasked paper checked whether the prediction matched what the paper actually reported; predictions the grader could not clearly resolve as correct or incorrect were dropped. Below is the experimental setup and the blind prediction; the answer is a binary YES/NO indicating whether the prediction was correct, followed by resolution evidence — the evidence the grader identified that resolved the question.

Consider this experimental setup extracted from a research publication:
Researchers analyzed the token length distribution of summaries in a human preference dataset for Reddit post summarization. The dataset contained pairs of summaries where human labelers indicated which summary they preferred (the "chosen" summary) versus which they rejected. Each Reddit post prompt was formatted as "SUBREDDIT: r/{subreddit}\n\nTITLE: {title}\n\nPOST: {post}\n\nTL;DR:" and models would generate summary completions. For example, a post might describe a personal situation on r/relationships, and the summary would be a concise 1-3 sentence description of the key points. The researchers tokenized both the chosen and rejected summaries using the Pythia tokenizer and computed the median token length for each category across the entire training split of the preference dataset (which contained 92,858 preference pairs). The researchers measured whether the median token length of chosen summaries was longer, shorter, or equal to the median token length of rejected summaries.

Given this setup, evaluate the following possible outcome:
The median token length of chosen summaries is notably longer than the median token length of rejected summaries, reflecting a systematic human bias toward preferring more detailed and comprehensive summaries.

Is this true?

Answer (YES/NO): NO